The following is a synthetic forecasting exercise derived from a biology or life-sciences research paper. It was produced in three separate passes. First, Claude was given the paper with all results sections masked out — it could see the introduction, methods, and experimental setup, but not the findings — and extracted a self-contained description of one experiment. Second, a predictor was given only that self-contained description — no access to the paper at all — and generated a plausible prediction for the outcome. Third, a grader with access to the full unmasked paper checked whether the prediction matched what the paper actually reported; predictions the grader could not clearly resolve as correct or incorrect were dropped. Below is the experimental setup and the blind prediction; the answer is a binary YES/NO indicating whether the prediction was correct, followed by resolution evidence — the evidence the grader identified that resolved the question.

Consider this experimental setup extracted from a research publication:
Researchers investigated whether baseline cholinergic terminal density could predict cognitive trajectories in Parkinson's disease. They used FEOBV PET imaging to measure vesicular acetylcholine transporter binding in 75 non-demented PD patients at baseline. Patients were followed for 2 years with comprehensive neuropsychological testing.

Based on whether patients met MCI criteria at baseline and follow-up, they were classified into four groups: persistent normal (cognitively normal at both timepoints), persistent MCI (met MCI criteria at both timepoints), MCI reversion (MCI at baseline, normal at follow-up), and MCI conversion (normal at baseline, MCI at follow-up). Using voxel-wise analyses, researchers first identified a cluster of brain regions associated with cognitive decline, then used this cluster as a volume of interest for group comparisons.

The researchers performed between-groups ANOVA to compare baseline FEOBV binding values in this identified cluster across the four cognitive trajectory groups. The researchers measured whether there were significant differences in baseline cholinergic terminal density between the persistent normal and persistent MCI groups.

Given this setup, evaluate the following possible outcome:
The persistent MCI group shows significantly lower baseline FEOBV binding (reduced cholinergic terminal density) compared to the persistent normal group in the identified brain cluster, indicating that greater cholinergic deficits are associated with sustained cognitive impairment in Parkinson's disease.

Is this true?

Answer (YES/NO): YES